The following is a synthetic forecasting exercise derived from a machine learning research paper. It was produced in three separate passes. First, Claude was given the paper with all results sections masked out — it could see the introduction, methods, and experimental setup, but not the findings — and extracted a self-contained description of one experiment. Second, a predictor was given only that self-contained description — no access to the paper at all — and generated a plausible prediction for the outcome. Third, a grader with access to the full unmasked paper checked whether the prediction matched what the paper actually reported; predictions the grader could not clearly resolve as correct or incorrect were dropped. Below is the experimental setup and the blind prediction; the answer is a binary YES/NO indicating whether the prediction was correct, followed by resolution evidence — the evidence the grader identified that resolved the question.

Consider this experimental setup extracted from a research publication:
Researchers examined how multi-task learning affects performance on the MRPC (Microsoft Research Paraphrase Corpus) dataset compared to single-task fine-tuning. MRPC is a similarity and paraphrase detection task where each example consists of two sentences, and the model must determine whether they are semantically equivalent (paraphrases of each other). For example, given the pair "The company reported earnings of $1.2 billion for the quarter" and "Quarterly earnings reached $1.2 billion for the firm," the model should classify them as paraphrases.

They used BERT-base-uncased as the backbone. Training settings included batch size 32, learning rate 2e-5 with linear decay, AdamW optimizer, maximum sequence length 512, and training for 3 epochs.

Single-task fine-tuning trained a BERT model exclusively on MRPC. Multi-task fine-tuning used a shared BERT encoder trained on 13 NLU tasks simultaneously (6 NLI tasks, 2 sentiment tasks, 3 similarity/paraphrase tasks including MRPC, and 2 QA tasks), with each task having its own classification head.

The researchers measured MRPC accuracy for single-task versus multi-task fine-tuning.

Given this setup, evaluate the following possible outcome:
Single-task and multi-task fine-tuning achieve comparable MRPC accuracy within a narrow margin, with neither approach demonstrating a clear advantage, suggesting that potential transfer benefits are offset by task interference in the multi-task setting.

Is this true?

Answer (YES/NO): NO